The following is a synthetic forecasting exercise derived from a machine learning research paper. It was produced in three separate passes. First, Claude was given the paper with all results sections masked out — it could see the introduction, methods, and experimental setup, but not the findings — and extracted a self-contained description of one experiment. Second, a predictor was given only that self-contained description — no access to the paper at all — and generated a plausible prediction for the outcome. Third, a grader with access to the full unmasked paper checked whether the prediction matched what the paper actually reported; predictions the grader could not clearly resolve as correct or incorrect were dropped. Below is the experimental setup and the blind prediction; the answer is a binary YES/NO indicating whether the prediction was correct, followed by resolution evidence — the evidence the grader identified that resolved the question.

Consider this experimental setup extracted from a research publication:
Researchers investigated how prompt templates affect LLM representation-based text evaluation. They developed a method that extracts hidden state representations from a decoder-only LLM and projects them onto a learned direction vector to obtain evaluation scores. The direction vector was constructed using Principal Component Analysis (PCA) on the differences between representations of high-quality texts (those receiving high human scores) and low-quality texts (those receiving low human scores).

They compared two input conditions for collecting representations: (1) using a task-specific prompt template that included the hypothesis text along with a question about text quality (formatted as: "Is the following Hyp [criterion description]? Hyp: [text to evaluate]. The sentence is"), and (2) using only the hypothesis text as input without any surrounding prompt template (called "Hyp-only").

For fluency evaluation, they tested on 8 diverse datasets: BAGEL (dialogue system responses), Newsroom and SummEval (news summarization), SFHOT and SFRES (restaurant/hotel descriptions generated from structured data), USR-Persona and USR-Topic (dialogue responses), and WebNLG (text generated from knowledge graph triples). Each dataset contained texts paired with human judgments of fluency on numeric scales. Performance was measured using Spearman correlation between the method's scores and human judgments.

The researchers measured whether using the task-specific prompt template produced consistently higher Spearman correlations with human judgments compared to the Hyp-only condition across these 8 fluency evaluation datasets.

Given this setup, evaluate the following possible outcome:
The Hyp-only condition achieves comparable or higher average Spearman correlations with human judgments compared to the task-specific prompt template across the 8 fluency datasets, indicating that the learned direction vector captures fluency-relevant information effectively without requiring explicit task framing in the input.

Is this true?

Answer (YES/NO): NO